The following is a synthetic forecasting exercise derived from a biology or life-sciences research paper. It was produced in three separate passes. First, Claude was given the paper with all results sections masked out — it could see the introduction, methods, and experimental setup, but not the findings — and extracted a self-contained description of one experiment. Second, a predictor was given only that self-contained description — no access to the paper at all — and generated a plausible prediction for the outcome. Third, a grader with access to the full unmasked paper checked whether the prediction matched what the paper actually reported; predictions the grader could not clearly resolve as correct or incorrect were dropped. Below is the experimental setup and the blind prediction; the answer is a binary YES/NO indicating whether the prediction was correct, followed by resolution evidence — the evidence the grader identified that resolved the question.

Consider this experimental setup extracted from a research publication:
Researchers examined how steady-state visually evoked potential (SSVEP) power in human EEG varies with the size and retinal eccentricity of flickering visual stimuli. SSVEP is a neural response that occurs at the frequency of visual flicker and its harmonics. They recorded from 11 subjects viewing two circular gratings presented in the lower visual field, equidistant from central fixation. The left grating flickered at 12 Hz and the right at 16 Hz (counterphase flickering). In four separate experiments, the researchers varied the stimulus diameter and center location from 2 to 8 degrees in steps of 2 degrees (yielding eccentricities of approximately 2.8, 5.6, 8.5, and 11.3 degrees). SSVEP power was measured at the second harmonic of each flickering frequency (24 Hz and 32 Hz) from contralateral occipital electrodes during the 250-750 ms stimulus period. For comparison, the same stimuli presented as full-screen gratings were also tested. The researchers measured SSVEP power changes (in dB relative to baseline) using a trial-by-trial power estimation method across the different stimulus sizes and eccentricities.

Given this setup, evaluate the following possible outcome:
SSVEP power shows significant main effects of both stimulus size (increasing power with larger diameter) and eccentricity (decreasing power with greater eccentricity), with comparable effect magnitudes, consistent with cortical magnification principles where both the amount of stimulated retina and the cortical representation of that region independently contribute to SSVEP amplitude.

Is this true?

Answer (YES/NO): NO